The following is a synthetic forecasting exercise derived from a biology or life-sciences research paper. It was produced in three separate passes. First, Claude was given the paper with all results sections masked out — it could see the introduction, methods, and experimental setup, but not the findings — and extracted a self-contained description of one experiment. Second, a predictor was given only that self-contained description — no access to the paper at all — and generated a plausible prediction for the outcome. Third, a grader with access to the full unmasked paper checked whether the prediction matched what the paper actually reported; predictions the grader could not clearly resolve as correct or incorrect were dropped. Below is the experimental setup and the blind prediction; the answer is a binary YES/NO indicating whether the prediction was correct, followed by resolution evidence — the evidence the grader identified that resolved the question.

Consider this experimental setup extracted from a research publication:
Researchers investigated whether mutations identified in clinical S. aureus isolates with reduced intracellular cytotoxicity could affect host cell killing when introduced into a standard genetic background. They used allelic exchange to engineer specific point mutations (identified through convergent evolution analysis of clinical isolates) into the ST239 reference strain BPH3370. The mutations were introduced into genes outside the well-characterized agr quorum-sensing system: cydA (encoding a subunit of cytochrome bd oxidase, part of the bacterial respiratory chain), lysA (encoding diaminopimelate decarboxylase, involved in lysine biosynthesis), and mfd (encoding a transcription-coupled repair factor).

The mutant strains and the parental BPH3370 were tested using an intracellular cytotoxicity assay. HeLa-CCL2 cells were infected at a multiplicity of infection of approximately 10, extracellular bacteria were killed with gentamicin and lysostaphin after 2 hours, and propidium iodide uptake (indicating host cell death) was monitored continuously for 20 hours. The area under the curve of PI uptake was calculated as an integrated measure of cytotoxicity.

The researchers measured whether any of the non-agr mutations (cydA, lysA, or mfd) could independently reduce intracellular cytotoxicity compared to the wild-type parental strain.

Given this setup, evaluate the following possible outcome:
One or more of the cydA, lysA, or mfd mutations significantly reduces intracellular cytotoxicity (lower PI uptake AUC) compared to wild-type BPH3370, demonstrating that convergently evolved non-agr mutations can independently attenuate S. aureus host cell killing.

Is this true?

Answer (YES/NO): NO